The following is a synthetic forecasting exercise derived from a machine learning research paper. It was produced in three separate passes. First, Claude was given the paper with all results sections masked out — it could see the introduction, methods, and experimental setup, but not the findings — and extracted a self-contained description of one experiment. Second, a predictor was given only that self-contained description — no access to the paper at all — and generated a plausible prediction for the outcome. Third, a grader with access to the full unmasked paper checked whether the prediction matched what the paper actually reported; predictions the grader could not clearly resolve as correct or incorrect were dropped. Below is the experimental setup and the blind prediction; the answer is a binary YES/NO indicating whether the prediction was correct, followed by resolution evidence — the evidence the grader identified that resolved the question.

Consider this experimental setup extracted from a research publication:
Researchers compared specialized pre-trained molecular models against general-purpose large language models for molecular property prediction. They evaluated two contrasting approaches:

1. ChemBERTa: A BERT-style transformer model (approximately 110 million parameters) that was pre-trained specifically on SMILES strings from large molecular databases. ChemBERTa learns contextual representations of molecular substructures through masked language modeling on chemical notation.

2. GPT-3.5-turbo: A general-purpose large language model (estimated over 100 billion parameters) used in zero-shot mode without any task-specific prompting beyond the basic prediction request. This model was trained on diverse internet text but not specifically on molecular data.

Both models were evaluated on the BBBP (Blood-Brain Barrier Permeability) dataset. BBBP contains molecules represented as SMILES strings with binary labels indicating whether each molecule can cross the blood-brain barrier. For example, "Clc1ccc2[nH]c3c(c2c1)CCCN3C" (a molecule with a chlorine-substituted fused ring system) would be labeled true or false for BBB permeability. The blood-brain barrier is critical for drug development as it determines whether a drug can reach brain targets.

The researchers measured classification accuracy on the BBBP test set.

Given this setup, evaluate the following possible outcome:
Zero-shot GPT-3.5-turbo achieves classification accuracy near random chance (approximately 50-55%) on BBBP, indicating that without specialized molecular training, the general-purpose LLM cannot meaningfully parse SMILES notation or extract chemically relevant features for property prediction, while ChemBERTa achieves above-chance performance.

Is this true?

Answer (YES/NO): YES